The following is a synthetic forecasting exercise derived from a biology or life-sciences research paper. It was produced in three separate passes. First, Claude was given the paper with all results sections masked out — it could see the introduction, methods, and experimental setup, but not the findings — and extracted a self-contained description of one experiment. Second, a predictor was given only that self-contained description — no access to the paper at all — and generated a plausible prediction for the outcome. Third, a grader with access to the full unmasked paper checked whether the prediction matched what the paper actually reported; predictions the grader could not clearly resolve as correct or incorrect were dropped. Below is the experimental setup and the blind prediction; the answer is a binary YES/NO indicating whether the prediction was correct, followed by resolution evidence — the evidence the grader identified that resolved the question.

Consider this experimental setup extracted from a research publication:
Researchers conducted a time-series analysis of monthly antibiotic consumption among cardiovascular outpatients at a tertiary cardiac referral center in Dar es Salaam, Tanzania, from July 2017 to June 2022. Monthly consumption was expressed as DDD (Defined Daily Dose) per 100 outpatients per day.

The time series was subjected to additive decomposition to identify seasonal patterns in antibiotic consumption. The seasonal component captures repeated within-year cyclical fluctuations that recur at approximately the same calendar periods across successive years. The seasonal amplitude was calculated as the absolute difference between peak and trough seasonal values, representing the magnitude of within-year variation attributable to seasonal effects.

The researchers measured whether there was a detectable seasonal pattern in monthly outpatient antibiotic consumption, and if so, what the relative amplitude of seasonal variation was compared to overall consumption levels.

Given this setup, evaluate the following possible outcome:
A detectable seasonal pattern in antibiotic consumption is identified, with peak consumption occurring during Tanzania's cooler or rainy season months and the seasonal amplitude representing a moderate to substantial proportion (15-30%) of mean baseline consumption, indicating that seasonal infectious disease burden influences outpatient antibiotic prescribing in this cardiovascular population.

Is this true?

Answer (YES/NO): NO